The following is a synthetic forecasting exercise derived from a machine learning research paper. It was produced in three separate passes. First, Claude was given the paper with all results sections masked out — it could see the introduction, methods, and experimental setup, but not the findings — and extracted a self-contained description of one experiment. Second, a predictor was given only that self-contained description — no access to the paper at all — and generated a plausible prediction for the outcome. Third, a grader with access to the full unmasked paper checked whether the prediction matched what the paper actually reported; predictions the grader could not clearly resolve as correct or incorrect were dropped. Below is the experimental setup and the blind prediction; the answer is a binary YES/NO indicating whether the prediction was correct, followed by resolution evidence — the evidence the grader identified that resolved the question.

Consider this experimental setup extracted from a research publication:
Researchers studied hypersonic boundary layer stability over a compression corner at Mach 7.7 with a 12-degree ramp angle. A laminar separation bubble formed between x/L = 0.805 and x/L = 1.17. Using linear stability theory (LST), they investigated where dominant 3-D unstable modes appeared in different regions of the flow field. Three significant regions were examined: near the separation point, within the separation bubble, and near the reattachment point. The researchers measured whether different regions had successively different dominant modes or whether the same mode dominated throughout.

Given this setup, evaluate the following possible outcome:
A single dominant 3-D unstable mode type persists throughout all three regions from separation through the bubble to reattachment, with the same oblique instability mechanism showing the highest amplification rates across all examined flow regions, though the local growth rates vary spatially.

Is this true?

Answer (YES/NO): NO